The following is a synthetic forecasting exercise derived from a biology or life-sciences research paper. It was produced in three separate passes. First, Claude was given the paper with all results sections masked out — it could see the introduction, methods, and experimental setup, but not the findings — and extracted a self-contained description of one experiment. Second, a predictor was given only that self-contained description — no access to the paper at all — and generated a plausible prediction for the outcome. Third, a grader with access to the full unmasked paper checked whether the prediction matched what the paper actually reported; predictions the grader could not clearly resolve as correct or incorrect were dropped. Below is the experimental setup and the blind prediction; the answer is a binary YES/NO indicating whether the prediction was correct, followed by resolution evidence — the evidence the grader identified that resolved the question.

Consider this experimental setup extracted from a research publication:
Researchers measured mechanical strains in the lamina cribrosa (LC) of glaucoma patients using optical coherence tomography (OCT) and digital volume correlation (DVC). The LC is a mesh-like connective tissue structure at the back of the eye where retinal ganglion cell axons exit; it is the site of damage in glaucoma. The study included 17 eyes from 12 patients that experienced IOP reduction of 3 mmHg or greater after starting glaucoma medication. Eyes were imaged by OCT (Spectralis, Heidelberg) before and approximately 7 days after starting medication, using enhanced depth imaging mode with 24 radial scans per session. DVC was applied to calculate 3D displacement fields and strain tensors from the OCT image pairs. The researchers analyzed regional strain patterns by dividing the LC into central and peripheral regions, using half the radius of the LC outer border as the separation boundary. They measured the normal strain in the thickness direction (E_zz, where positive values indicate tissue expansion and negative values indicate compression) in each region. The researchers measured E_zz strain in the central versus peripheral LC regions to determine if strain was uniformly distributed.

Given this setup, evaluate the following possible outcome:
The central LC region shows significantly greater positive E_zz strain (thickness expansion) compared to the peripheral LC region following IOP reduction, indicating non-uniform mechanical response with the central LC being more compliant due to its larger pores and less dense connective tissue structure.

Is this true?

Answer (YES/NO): NO